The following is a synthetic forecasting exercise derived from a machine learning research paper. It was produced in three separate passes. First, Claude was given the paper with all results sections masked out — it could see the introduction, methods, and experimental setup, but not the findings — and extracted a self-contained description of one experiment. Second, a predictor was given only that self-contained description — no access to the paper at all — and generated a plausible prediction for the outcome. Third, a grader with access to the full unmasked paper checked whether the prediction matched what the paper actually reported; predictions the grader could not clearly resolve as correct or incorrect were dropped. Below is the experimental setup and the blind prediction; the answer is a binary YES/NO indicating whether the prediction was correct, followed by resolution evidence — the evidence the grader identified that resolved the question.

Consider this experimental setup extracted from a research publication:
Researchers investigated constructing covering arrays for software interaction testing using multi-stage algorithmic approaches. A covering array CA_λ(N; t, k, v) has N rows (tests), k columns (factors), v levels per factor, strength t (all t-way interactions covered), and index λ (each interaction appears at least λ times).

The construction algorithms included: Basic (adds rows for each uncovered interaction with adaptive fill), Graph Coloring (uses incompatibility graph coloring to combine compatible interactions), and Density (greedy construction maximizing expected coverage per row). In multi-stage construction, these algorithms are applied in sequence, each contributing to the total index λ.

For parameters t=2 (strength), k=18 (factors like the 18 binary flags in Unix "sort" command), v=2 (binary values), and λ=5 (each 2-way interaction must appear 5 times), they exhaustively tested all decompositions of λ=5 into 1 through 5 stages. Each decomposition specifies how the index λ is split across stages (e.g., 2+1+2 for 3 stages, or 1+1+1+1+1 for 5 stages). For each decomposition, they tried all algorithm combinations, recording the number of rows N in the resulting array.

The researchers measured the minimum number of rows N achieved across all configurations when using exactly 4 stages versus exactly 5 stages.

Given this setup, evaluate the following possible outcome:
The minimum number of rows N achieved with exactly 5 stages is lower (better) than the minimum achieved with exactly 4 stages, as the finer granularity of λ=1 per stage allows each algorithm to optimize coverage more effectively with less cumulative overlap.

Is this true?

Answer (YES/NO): NO